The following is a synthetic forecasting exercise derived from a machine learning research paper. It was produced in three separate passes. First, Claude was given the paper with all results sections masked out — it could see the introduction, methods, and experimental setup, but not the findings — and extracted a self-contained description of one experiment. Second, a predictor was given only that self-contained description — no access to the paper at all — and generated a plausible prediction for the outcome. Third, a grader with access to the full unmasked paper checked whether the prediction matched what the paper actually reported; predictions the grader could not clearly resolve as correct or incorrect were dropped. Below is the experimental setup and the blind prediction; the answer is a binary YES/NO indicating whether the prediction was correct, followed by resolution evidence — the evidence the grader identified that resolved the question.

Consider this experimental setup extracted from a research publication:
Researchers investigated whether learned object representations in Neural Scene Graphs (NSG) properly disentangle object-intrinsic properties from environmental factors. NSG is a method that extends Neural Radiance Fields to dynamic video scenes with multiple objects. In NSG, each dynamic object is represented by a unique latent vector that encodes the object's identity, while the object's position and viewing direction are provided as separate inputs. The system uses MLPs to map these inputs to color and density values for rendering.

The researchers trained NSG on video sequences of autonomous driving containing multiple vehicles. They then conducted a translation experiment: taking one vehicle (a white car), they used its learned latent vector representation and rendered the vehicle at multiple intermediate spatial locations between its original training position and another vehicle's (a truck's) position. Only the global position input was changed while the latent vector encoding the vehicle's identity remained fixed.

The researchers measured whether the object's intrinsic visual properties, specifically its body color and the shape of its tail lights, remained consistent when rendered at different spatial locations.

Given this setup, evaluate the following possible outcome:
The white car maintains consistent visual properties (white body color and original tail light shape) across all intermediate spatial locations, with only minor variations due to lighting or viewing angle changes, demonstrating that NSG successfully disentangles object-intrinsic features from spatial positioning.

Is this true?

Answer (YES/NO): NO